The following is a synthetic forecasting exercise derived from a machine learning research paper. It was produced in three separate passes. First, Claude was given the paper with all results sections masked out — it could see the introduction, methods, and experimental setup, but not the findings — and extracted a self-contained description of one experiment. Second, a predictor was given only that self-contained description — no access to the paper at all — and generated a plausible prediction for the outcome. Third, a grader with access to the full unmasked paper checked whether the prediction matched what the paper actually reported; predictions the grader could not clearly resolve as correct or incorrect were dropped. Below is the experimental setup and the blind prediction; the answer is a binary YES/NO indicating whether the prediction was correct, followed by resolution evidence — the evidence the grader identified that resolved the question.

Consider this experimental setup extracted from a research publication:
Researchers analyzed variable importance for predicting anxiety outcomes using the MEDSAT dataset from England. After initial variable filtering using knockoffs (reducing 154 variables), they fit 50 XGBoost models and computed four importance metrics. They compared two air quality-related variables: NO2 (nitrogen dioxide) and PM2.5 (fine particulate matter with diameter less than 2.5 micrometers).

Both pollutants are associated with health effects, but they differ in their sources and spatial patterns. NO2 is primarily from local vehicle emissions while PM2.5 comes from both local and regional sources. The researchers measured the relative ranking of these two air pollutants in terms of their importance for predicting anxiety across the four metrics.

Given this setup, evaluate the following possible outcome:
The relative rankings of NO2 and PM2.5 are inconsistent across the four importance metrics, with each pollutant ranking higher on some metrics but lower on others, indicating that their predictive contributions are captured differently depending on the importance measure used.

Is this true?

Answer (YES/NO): NO